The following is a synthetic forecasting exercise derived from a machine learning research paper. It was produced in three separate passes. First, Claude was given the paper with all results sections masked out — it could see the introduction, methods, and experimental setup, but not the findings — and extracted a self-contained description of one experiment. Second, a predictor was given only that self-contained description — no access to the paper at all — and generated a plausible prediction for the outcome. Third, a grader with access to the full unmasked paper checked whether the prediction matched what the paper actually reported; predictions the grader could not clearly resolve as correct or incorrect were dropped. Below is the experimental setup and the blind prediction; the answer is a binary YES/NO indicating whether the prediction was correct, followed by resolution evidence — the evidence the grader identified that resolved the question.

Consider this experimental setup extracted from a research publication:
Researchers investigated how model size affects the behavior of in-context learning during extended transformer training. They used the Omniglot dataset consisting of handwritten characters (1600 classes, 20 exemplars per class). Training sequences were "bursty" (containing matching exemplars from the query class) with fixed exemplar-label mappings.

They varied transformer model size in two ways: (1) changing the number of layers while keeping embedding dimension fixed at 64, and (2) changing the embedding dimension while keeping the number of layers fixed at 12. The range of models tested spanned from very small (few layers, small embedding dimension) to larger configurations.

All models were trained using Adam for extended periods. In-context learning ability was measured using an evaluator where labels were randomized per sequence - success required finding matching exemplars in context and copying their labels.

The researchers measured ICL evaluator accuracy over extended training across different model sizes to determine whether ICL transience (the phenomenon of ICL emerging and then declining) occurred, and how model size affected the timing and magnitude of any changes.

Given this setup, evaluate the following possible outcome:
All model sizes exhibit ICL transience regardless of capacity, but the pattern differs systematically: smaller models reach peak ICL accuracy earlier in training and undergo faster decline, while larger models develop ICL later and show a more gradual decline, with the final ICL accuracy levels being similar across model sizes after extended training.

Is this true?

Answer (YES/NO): NO